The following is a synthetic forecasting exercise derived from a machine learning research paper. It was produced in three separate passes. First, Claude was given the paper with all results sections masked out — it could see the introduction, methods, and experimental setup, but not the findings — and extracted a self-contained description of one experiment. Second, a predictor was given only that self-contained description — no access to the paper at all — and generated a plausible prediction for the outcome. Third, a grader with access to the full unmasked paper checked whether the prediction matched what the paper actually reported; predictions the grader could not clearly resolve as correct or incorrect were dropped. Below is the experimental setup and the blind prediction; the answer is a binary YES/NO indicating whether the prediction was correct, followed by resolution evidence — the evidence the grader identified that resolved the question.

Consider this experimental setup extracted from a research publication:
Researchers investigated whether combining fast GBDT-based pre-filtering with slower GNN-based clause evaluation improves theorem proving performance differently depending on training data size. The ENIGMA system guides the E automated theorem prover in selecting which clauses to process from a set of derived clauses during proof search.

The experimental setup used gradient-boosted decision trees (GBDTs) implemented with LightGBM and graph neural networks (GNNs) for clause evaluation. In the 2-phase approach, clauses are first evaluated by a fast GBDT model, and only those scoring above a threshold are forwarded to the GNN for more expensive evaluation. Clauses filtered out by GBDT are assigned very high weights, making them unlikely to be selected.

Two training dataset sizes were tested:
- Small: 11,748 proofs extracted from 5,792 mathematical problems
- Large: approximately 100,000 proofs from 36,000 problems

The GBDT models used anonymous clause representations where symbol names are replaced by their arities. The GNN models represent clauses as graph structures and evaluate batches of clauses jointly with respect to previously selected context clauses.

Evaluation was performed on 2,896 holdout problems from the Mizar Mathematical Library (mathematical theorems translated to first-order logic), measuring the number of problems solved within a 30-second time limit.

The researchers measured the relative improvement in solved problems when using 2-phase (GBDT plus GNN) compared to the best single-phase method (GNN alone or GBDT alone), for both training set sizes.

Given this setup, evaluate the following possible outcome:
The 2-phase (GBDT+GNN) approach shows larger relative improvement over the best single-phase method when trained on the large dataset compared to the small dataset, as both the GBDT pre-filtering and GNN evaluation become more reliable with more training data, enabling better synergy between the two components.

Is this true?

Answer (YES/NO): NO